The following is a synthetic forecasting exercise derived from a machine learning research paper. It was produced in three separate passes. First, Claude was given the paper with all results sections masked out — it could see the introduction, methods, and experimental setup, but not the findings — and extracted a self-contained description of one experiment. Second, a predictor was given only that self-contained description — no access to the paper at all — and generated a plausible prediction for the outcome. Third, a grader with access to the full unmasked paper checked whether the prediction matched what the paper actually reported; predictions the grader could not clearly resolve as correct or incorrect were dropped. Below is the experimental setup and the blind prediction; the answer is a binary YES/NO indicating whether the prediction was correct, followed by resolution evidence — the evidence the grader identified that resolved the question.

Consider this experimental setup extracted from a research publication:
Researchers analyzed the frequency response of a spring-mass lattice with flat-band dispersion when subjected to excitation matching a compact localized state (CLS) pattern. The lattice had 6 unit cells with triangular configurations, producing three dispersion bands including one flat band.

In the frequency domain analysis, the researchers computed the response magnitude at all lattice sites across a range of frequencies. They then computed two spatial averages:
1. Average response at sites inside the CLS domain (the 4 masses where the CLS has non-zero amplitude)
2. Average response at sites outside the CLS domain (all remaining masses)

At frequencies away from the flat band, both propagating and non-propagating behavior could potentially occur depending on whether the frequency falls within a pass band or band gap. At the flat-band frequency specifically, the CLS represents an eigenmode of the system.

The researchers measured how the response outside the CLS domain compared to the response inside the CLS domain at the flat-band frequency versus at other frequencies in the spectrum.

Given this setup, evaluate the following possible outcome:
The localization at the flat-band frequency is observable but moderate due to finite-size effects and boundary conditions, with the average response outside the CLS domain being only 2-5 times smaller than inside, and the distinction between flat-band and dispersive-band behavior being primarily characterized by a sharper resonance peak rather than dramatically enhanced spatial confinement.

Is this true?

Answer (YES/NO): NO